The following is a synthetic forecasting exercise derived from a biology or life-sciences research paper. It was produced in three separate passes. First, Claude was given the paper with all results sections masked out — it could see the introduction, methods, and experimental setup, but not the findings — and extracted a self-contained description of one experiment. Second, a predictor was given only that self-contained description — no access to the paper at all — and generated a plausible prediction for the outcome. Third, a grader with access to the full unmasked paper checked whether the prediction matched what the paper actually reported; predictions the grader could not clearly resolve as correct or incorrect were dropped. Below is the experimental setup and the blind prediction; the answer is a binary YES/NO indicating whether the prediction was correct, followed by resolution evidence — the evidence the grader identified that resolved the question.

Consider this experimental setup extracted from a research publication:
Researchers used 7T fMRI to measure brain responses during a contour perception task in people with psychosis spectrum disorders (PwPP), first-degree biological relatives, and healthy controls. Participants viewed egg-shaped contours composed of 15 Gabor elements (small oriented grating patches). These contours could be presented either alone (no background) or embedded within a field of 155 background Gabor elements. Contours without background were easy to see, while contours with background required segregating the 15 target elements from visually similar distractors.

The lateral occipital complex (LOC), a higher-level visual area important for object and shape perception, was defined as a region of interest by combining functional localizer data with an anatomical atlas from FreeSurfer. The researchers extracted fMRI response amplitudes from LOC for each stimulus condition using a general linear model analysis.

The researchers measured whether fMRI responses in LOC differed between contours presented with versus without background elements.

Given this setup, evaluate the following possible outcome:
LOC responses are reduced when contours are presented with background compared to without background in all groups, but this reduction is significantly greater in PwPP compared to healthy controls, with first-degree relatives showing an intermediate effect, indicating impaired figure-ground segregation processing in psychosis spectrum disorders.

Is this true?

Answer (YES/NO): NO